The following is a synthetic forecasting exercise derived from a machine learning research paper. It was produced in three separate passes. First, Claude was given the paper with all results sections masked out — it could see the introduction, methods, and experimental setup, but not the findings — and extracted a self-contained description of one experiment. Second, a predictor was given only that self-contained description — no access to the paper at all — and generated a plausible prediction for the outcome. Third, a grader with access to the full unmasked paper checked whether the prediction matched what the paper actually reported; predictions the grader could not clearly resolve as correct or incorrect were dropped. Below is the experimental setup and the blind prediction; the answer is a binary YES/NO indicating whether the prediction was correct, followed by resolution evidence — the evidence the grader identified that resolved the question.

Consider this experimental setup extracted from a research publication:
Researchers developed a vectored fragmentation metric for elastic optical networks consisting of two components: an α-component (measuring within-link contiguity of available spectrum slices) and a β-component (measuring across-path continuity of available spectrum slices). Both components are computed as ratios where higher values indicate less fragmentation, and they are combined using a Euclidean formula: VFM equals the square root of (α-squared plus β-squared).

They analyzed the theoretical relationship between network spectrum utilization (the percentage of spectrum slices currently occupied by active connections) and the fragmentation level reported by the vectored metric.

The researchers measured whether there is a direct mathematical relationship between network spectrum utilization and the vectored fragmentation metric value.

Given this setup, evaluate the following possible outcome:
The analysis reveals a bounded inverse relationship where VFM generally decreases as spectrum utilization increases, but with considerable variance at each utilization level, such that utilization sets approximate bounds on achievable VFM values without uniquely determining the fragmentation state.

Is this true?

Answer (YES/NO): NO